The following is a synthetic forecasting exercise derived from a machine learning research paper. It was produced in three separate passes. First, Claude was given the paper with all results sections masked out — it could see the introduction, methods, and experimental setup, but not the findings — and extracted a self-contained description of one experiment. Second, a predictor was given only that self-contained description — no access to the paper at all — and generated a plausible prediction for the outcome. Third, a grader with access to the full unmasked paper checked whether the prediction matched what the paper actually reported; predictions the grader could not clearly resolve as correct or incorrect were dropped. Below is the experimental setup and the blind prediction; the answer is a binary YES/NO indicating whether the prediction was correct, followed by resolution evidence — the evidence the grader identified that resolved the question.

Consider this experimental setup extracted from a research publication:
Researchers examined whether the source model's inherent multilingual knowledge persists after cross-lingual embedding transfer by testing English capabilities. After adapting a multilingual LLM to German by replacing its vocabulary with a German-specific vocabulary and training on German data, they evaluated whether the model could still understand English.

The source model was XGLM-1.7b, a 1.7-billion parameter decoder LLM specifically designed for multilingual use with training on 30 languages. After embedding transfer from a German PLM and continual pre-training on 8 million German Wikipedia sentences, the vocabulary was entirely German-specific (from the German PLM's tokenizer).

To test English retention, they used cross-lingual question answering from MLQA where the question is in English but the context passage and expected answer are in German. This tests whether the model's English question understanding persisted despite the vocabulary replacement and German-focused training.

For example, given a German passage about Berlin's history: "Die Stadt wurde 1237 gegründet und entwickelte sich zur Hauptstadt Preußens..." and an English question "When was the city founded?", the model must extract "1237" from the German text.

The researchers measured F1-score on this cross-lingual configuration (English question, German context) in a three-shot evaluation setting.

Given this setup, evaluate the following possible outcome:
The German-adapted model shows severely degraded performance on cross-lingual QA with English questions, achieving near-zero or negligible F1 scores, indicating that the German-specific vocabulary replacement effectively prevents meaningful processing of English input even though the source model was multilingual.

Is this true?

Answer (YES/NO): NO